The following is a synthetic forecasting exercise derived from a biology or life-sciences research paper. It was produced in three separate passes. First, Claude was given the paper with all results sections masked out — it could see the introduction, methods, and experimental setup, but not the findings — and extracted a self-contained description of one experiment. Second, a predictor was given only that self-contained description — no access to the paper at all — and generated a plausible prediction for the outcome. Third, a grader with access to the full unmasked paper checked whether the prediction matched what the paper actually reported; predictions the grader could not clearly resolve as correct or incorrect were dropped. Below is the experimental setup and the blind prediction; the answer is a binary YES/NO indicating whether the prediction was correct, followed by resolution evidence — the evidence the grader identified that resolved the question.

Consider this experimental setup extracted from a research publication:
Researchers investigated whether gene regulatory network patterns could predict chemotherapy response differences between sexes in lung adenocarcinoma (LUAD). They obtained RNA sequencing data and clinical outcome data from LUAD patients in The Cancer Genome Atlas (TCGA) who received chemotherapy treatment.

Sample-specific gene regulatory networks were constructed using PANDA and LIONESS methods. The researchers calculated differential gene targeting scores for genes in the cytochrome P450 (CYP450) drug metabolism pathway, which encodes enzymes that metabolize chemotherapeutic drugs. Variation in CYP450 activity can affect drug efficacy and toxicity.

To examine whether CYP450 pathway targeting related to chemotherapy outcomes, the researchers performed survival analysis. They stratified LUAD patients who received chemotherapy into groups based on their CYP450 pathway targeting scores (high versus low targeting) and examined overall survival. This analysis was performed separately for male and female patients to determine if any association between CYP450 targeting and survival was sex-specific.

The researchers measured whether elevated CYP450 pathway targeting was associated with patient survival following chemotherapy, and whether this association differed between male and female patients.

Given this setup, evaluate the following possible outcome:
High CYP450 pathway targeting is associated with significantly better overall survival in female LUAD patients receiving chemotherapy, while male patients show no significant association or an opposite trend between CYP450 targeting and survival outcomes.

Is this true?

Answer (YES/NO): YES